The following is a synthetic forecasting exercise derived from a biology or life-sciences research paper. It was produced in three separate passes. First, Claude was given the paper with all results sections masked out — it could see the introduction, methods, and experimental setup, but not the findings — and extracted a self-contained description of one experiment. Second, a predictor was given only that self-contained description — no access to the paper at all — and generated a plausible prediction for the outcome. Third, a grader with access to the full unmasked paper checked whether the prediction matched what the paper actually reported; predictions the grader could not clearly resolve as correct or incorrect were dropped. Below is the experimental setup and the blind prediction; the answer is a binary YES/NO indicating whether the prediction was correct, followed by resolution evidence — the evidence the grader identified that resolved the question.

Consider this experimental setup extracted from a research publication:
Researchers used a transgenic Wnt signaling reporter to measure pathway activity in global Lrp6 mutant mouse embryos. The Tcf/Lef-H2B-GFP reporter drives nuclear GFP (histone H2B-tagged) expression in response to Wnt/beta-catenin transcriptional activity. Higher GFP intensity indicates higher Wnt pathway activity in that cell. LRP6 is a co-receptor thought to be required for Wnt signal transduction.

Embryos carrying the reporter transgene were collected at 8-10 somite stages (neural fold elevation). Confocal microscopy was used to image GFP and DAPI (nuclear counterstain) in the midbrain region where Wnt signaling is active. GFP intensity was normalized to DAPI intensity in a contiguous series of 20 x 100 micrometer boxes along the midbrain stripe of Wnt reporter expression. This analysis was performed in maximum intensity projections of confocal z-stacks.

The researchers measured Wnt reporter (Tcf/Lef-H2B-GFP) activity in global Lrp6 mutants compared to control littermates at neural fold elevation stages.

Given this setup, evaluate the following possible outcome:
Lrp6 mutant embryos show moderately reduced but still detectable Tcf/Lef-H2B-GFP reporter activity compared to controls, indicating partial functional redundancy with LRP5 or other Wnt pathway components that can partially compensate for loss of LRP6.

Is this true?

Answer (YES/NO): YES